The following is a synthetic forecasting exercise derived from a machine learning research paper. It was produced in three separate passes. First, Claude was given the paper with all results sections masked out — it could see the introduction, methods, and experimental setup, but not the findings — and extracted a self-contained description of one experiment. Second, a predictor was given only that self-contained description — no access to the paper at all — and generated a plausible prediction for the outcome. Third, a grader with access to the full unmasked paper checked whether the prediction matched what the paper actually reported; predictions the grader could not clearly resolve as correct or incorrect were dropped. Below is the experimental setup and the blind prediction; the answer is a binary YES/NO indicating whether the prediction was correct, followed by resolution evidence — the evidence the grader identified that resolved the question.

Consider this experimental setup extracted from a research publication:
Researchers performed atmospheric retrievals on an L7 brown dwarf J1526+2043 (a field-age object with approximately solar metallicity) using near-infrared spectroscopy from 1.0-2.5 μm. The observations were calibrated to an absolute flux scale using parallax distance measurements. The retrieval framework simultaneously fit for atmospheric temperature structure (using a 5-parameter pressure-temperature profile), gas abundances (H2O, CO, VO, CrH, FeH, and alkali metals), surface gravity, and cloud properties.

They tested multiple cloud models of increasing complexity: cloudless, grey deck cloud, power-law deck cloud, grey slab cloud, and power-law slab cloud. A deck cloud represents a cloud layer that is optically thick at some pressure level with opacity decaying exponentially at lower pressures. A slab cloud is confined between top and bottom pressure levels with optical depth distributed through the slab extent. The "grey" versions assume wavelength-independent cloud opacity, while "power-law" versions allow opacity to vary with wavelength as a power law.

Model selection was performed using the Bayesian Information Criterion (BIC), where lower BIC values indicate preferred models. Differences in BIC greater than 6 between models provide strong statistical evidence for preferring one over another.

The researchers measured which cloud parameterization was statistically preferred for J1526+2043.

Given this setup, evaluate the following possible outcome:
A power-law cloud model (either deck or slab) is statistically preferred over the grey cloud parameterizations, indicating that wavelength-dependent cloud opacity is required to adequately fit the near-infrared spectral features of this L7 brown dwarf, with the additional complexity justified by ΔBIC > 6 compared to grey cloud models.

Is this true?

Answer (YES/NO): NO